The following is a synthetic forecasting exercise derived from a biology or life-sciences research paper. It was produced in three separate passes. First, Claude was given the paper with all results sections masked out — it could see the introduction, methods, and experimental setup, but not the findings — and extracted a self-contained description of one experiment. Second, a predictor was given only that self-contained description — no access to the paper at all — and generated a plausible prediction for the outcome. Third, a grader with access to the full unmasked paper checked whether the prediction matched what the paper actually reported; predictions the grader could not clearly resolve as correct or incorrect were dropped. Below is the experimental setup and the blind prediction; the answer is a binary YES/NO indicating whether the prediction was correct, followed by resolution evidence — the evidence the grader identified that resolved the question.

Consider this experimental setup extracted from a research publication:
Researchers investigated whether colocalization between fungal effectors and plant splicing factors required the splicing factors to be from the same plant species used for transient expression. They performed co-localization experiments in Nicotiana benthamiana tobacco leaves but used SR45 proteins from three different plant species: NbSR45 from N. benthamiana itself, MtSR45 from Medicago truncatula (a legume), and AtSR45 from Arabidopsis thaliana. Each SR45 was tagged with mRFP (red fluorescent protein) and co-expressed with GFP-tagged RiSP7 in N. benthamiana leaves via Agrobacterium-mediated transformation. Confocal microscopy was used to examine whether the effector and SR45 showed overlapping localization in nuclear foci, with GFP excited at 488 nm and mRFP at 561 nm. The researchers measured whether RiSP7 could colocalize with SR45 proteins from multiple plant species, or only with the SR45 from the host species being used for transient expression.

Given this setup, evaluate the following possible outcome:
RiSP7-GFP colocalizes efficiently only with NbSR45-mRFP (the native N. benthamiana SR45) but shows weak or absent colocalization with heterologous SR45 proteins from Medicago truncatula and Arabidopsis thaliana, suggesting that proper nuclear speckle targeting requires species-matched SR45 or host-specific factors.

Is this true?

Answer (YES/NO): NO